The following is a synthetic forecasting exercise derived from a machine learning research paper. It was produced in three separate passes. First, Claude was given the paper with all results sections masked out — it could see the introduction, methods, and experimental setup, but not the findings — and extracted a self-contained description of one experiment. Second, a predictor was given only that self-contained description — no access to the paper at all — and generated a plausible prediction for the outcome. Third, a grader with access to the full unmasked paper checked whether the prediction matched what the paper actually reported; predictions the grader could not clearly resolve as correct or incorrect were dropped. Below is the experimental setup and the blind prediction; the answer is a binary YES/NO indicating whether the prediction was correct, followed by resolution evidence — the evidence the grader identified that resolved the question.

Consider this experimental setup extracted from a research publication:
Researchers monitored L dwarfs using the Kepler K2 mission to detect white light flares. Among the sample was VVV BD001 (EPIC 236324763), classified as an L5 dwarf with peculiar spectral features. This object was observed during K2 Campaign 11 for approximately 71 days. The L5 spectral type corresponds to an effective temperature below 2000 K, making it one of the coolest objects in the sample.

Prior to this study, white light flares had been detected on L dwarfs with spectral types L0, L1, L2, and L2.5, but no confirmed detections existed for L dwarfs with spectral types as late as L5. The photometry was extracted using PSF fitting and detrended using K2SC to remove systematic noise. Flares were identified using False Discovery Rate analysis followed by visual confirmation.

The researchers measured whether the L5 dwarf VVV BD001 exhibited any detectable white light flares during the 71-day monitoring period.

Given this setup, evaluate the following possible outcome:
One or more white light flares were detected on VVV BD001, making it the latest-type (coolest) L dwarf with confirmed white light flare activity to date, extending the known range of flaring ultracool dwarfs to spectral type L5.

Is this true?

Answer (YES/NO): YES